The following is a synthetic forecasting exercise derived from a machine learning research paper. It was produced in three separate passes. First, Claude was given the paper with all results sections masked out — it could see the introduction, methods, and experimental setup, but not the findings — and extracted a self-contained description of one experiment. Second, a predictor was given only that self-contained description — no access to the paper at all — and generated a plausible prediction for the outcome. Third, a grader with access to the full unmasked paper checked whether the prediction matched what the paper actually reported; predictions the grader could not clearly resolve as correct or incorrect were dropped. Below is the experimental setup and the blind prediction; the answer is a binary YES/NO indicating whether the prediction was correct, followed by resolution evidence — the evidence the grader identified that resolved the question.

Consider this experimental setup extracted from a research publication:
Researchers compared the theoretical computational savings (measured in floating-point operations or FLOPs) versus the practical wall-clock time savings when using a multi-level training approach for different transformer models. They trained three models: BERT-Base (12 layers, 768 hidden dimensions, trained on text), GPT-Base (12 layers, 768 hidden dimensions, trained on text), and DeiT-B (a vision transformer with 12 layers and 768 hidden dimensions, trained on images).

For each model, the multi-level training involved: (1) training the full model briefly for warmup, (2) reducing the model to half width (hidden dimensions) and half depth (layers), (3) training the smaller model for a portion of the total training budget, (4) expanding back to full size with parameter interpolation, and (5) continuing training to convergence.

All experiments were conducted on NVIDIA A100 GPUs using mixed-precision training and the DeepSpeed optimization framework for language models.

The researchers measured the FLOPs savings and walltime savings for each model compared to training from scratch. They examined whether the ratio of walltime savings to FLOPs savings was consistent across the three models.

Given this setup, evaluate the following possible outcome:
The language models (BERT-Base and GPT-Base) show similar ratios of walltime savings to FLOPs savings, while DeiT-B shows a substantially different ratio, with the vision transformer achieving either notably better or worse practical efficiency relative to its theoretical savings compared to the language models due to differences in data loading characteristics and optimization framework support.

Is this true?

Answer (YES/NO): YES